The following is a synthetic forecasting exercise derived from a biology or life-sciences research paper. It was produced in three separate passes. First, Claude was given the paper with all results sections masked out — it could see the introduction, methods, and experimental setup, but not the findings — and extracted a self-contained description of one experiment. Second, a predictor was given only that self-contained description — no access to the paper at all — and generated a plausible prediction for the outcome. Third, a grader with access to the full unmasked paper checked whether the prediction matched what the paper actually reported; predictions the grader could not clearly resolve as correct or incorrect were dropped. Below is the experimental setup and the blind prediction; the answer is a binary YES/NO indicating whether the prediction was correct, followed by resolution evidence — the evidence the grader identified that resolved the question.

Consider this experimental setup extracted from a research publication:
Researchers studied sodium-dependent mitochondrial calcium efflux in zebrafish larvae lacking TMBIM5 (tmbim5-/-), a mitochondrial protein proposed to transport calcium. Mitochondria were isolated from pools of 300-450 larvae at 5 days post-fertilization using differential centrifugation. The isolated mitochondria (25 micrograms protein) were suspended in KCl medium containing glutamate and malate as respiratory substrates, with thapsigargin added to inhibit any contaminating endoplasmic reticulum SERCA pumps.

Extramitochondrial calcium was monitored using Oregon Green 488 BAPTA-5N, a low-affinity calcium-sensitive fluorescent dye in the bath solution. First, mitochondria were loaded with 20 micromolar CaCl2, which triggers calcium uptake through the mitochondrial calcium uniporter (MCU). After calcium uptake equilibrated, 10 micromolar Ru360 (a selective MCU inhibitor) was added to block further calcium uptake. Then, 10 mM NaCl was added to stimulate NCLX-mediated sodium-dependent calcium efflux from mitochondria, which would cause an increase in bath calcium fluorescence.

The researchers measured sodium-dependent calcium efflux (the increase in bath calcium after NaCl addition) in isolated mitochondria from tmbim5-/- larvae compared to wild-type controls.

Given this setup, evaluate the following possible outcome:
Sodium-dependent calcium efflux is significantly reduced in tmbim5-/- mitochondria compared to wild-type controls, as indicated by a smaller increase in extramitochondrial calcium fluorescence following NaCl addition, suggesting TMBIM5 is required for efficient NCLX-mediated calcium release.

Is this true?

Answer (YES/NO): NO